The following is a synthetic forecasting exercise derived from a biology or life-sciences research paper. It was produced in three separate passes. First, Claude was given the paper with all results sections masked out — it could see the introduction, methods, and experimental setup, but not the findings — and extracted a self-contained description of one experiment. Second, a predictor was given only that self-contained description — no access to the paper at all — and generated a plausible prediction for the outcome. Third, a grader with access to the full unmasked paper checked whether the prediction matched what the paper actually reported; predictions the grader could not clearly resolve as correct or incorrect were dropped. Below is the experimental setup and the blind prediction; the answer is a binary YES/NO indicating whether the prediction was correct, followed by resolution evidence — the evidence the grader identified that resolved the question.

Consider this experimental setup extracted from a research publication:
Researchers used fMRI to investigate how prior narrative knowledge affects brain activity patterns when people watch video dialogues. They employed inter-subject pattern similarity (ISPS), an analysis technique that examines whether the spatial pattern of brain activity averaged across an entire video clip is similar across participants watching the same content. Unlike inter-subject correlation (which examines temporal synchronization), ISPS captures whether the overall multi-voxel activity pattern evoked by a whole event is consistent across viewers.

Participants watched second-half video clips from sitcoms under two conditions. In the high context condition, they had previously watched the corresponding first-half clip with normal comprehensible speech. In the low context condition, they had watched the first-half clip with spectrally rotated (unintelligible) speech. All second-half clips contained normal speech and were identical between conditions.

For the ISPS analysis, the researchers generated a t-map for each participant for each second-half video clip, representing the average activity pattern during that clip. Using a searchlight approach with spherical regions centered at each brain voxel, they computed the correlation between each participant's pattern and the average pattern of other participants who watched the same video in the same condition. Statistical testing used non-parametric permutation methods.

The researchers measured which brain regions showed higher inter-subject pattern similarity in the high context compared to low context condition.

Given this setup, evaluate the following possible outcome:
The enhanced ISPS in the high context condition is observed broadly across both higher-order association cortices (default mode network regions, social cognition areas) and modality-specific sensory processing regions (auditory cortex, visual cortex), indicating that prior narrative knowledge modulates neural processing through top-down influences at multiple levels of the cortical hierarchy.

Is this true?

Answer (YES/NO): NO